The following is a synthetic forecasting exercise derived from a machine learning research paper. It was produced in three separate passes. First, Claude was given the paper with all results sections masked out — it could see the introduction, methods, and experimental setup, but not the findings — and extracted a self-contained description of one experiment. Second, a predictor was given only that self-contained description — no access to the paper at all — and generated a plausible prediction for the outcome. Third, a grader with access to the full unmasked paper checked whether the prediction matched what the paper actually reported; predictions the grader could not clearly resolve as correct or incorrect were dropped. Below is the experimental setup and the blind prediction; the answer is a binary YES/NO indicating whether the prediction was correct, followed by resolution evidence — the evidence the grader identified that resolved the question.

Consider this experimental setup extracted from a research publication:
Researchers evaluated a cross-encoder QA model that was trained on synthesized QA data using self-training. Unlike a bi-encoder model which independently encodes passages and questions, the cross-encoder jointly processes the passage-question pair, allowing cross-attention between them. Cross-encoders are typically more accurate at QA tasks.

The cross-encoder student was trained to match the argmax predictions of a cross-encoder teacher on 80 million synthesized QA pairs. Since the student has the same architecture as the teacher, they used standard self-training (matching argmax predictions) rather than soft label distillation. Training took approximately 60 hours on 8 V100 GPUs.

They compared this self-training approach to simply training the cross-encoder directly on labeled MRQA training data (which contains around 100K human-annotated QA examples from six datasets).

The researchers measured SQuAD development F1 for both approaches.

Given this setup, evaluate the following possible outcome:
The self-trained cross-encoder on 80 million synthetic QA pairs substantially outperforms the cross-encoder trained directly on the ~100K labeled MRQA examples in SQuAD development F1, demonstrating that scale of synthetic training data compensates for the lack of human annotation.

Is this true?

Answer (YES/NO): NO